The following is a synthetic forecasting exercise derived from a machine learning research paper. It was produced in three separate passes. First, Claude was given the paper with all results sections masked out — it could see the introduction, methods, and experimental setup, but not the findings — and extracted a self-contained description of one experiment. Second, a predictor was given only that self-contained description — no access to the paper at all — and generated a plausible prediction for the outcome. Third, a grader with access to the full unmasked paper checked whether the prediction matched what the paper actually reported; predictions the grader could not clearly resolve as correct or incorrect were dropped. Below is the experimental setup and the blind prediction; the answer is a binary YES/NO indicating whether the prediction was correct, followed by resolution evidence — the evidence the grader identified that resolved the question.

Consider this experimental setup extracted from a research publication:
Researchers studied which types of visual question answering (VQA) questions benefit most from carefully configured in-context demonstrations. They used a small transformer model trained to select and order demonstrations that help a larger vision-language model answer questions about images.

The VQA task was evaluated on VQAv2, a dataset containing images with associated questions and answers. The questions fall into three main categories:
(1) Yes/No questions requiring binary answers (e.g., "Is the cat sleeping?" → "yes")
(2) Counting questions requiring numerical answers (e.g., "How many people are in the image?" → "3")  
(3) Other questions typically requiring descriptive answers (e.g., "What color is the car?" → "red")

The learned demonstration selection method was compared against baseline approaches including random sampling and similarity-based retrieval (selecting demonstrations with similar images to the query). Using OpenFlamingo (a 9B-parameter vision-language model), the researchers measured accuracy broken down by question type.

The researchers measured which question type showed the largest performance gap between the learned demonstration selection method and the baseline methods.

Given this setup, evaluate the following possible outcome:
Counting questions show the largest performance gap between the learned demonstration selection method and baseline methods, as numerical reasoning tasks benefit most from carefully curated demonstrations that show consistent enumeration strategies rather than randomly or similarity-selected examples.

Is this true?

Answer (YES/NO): YES